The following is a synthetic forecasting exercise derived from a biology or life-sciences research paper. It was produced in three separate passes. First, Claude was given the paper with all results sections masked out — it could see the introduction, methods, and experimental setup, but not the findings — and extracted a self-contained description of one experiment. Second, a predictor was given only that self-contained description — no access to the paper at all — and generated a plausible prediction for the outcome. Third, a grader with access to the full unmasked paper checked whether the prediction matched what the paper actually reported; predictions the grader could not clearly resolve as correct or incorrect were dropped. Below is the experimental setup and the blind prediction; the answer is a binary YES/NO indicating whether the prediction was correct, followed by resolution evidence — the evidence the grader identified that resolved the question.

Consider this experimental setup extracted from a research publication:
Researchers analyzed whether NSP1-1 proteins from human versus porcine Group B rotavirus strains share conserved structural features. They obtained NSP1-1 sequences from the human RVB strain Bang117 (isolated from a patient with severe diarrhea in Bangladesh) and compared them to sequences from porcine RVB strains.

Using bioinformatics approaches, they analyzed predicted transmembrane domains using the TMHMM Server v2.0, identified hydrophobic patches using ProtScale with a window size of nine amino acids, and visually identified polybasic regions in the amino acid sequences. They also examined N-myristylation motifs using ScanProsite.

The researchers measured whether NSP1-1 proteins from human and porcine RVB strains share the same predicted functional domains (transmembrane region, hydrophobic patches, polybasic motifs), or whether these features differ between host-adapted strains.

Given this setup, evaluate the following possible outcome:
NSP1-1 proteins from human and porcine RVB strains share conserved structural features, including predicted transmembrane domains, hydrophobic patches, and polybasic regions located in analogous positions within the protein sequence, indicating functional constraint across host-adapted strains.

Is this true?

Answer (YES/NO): NO